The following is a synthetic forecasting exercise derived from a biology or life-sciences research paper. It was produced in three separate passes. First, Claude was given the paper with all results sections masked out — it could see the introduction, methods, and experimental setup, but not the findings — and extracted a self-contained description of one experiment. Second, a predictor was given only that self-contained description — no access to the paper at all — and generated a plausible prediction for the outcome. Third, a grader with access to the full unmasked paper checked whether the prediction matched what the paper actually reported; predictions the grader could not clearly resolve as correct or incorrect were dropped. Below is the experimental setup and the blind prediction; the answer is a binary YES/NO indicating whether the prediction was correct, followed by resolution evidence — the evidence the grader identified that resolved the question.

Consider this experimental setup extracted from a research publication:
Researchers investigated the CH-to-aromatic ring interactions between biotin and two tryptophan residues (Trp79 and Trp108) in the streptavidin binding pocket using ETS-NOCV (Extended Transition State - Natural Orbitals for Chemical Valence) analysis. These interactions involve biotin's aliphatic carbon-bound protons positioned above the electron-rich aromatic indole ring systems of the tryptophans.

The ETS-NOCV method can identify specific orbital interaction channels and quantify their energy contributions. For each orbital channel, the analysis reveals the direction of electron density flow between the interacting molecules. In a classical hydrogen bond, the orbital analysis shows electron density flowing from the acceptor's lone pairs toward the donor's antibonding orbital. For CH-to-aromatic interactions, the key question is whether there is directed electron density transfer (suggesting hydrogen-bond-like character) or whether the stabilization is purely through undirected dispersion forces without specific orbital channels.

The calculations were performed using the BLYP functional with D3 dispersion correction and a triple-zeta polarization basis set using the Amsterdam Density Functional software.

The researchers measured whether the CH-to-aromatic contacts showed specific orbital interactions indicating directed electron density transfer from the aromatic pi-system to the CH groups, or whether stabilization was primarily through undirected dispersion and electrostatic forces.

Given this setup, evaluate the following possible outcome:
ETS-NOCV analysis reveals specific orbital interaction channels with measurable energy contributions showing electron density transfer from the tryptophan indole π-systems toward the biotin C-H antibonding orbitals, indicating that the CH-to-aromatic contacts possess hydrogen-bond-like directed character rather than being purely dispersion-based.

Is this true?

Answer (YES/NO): YES